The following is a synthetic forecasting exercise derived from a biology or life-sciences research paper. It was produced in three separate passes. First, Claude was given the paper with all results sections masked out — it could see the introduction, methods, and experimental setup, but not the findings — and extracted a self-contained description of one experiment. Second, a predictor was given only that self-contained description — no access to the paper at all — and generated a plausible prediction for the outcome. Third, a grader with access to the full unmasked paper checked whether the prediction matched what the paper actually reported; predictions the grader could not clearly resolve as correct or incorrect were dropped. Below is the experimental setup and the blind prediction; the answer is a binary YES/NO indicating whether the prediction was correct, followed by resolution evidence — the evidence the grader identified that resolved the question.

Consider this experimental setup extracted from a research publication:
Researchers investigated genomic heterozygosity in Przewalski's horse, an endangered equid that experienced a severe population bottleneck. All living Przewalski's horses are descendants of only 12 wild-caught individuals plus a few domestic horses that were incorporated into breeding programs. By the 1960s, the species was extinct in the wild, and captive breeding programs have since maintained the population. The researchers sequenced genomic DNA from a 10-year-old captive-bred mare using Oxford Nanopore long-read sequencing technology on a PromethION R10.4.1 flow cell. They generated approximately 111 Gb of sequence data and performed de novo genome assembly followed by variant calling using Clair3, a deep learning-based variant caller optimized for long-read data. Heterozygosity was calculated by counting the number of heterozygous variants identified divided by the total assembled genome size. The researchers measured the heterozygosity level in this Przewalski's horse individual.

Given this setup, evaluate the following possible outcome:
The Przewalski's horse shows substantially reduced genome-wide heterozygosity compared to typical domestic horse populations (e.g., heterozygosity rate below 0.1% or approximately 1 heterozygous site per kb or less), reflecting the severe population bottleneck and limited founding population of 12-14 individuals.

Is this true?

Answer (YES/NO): NO